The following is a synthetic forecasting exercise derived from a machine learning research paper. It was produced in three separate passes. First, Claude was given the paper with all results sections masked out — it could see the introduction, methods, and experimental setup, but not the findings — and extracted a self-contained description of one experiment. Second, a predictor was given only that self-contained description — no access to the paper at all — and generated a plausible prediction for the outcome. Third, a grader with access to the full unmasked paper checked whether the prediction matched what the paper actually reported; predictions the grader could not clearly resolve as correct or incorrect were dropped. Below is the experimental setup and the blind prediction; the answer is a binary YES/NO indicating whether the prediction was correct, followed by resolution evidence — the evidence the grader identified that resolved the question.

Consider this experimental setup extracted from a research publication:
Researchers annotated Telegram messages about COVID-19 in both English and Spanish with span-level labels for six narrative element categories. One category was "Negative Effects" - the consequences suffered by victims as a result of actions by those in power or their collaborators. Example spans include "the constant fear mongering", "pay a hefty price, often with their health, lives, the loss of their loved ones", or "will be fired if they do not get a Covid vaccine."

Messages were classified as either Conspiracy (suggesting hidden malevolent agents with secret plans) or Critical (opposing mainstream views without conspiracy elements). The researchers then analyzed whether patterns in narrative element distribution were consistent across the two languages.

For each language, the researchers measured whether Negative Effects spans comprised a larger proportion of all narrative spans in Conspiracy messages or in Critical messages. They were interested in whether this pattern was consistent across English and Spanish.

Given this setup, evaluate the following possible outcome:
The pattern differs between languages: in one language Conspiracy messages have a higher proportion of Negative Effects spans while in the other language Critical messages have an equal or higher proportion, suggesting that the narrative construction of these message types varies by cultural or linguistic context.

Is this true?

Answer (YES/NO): NO